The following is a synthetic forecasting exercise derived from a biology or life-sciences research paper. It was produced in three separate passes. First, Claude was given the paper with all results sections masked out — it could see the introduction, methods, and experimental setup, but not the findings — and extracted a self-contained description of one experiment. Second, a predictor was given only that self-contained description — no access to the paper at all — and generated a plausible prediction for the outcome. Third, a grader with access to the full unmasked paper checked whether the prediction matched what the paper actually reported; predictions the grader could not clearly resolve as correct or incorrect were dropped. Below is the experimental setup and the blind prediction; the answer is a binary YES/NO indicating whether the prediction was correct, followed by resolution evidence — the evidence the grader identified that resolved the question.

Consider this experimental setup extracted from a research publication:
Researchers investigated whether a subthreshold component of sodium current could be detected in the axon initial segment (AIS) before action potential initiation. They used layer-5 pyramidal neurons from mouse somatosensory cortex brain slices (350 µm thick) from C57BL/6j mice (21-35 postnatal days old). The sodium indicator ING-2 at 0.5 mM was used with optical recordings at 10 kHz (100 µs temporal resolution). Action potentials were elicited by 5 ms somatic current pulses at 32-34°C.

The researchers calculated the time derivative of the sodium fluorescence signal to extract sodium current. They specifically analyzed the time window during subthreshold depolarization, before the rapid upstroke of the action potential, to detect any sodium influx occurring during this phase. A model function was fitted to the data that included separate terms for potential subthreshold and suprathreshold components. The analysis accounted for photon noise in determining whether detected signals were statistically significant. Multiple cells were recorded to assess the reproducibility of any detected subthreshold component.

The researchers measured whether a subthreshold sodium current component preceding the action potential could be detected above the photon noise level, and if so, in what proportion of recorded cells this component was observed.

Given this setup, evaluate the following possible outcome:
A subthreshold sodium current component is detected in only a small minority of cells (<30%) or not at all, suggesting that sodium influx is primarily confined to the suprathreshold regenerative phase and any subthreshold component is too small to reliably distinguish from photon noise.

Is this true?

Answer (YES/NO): NO